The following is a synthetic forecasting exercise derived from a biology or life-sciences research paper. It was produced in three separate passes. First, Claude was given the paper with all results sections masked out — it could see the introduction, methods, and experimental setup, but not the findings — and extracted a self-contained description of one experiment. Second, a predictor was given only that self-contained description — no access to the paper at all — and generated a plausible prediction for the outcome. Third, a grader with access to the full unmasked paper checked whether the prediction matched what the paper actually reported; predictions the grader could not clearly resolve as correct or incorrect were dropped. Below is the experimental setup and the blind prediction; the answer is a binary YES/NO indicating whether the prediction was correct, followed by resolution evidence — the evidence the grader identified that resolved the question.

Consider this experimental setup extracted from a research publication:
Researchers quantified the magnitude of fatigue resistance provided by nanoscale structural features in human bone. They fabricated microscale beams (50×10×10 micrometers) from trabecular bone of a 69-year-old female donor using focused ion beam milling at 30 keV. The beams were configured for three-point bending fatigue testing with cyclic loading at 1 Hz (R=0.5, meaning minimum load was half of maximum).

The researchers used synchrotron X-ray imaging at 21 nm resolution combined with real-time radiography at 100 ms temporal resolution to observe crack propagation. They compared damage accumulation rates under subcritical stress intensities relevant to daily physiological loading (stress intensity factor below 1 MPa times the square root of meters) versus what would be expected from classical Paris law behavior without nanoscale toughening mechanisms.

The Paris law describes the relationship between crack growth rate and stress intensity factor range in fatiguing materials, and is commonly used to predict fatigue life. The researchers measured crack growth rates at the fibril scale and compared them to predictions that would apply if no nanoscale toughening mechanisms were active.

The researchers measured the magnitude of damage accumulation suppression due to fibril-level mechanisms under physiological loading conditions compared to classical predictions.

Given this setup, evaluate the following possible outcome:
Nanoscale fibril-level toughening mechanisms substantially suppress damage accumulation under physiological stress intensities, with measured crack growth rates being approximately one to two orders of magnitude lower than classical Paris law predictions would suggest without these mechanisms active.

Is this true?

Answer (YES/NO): YES